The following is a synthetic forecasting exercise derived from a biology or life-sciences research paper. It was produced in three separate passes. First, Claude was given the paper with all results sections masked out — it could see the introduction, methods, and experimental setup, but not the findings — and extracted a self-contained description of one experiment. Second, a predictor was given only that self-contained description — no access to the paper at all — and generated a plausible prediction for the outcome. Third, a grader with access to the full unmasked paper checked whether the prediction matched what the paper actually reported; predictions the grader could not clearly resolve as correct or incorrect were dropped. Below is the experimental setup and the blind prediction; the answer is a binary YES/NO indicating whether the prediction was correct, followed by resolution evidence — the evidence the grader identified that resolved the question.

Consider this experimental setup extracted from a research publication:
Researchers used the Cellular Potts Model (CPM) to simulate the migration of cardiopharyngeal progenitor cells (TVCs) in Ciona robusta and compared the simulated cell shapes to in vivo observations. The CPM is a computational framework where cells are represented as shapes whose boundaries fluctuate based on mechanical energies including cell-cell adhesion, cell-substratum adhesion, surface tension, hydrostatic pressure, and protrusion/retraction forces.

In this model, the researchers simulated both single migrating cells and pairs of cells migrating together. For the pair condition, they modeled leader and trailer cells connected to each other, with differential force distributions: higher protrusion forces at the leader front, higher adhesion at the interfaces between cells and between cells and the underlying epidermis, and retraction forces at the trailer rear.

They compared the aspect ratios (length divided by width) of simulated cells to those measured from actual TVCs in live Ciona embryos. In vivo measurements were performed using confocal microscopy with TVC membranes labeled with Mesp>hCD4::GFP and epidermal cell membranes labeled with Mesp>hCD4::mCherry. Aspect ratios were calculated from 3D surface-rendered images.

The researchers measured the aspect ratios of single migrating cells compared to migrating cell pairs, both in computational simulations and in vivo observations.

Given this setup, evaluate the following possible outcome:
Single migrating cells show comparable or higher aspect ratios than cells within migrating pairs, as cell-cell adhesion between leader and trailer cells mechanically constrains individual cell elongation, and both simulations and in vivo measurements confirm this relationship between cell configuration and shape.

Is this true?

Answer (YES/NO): NO